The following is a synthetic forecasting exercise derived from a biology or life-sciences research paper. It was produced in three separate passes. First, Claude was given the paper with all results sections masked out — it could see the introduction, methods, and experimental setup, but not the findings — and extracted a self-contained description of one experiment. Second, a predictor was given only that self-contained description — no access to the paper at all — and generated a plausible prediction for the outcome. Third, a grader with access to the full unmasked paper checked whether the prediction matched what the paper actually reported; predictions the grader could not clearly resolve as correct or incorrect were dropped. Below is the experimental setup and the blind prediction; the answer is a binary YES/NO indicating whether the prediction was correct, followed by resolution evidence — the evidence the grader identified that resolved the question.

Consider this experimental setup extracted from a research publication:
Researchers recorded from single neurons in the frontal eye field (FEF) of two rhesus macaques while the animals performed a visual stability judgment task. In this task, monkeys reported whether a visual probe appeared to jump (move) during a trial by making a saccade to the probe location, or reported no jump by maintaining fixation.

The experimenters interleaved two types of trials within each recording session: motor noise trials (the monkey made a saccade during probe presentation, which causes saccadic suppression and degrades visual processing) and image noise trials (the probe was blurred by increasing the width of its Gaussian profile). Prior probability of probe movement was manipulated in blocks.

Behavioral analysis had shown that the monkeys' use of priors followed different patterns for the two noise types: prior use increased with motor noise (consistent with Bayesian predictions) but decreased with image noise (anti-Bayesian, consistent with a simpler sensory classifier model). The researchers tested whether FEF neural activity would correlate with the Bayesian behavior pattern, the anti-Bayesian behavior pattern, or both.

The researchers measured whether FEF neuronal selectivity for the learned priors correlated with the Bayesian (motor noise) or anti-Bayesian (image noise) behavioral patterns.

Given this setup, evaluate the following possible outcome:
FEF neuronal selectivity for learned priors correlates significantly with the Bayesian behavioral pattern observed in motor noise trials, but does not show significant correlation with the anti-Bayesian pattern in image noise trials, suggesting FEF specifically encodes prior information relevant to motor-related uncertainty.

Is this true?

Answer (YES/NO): NO